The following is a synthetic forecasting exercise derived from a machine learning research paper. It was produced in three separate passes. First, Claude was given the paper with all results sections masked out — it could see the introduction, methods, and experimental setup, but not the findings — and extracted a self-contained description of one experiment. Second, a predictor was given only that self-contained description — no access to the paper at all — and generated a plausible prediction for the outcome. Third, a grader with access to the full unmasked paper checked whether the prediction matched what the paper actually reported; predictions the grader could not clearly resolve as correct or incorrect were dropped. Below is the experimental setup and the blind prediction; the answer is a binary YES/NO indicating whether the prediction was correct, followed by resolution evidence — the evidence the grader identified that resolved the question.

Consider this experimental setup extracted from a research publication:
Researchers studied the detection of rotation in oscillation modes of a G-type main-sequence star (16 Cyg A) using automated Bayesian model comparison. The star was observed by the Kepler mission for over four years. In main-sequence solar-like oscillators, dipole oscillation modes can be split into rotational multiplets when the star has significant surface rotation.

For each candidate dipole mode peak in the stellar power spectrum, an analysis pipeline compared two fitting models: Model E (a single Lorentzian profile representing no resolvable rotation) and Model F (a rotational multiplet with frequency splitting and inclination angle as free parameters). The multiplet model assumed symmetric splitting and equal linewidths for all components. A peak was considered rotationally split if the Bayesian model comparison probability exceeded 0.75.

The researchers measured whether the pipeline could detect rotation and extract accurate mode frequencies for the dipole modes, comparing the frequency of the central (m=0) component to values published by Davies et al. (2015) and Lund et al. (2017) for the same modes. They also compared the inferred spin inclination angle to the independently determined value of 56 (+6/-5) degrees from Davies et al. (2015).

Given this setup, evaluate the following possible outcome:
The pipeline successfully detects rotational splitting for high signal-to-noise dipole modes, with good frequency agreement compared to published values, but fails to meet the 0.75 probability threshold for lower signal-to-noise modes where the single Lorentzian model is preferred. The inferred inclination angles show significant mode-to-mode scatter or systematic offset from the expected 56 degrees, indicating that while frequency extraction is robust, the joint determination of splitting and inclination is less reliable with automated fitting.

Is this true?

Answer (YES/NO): NO